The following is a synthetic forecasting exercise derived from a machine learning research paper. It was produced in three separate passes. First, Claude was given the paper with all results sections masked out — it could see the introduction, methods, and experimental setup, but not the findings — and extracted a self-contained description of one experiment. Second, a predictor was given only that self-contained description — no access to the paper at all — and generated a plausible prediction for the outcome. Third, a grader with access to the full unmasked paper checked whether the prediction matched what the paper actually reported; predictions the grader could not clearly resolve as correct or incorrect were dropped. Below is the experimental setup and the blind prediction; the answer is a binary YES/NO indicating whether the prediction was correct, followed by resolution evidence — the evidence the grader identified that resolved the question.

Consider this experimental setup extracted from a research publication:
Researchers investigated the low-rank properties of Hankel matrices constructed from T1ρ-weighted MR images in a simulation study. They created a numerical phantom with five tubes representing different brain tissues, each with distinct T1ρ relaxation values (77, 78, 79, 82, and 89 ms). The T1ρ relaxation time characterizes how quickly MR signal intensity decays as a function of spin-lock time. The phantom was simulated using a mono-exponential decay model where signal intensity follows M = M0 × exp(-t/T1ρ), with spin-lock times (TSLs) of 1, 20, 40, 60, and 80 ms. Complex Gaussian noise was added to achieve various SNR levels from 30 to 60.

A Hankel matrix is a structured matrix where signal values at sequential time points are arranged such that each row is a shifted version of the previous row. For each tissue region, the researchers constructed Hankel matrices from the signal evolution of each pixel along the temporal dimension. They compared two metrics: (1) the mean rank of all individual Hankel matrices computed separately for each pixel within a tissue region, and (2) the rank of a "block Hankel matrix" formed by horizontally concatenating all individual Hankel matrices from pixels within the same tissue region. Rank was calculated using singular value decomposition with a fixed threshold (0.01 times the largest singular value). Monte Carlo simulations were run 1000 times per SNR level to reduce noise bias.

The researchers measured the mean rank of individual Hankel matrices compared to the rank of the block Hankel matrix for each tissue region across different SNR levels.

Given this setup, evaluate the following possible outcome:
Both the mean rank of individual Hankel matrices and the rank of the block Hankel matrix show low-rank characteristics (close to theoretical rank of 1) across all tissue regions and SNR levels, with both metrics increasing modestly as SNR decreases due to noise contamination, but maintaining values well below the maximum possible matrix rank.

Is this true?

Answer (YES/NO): NO